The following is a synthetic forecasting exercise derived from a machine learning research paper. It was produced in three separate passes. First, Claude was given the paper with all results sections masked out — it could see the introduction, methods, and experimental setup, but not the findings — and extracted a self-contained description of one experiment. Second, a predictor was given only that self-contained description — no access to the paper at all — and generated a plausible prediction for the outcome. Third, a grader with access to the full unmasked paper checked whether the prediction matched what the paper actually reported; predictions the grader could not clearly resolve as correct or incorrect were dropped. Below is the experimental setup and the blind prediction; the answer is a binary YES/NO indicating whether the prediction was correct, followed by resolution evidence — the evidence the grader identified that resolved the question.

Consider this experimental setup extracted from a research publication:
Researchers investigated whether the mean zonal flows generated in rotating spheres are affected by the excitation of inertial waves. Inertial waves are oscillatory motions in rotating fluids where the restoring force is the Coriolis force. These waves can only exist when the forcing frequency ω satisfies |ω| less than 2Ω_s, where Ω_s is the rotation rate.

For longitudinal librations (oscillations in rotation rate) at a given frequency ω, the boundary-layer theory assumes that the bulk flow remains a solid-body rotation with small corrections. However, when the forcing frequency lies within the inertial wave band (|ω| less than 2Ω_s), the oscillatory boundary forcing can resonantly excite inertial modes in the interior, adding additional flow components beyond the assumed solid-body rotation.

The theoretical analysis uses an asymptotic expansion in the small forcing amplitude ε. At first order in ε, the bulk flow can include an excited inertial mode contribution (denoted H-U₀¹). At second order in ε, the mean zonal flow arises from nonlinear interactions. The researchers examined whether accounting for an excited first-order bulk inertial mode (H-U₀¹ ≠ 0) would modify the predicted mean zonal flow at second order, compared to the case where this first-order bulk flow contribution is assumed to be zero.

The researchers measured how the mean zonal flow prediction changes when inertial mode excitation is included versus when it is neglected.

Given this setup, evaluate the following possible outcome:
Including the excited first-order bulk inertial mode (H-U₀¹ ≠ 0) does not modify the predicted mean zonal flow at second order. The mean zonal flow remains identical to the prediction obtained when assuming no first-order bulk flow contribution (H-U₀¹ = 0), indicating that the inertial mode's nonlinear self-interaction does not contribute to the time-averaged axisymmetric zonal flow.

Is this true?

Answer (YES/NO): NO